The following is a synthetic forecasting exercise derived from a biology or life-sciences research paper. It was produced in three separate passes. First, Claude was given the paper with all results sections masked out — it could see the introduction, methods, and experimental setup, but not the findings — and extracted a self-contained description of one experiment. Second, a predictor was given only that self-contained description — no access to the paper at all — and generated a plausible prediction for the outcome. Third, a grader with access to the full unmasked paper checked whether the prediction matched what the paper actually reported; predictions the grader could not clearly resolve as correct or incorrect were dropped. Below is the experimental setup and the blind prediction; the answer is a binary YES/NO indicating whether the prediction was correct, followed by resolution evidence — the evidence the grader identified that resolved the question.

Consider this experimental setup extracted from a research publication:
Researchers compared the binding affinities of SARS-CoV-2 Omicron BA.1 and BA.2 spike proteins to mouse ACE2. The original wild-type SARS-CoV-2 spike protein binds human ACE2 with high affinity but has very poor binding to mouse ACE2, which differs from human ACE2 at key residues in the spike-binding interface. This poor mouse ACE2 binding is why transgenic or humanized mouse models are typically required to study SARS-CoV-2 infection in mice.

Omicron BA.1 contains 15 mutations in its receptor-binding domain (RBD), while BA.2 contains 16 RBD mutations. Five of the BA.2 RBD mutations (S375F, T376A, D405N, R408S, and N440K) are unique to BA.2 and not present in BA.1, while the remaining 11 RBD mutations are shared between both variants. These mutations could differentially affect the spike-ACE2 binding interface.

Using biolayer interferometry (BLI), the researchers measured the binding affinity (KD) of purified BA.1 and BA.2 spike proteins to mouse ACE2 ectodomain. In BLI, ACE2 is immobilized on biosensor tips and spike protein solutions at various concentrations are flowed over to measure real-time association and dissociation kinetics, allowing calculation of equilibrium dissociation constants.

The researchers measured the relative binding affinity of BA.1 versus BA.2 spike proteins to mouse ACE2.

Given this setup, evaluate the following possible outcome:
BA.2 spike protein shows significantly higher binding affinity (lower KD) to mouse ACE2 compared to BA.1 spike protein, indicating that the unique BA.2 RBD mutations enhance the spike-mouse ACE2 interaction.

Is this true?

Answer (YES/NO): YES